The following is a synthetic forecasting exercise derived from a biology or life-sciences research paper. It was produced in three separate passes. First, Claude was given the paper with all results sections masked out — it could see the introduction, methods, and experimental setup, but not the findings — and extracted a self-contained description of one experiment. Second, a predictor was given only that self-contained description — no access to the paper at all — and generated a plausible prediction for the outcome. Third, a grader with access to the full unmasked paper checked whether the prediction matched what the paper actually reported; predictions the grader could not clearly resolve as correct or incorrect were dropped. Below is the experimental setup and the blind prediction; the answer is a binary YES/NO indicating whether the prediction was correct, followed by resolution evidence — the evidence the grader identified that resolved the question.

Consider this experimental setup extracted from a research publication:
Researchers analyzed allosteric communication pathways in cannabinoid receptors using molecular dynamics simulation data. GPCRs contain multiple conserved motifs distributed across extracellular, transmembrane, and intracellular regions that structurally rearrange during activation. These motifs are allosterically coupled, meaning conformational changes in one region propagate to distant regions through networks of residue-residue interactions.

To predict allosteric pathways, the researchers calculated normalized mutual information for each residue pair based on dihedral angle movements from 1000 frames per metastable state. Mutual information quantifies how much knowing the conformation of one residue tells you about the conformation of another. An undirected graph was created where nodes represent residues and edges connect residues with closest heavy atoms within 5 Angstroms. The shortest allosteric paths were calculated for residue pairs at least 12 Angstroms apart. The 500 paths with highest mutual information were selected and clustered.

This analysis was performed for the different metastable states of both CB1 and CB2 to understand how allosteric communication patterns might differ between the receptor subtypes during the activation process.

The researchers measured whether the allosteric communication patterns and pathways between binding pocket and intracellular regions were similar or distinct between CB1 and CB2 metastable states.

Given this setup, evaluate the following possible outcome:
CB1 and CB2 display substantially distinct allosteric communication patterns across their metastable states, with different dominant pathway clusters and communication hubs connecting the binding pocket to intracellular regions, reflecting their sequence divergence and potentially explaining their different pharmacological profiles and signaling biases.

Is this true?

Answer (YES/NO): YES